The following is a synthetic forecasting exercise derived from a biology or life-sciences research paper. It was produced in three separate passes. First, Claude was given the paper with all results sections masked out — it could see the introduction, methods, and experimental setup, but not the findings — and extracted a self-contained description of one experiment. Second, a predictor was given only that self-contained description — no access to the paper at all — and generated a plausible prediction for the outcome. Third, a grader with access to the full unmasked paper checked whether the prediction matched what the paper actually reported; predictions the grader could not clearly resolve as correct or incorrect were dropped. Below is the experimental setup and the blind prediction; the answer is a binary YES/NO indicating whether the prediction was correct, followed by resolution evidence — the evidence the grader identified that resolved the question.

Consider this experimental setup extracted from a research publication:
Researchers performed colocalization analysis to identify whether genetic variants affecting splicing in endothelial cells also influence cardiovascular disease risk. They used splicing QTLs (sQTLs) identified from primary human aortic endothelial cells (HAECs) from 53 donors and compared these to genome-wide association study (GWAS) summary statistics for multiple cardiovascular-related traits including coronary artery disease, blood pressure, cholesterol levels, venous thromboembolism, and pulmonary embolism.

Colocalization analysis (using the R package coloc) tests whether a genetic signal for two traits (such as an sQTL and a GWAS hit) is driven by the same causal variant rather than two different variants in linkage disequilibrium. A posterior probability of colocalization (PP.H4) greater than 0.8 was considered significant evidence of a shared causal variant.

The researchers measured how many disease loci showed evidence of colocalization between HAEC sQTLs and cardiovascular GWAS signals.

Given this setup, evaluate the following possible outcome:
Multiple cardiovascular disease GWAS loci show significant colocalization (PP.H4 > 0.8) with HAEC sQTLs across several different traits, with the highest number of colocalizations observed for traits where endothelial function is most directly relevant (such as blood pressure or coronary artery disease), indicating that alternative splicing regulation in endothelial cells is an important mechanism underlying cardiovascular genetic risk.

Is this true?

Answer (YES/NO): NO